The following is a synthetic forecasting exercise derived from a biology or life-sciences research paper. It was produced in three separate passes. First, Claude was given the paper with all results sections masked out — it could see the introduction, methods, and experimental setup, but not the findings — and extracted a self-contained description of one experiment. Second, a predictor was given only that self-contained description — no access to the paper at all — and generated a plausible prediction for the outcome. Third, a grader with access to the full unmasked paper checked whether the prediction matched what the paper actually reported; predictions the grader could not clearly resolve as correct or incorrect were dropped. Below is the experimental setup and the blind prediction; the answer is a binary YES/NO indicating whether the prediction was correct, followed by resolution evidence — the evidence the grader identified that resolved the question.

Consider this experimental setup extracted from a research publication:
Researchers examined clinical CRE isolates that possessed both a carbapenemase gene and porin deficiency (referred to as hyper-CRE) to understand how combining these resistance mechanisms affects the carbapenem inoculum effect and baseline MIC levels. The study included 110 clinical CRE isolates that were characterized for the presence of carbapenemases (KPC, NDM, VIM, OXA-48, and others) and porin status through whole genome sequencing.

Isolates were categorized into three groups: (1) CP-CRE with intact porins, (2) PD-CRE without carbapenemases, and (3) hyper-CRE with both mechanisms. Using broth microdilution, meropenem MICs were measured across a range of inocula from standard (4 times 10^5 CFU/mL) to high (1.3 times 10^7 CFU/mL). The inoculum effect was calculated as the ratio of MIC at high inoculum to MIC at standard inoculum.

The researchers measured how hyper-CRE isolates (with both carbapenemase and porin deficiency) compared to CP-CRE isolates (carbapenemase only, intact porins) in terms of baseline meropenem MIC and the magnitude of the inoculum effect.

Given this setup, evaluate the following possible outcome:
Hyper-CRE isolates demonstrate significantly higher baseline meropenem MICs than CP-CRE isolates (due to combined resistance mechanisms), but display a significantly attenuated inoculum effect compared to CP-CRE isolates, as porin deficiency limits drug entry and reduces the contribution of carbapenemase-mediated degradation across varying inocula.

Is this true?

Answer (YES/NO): YES